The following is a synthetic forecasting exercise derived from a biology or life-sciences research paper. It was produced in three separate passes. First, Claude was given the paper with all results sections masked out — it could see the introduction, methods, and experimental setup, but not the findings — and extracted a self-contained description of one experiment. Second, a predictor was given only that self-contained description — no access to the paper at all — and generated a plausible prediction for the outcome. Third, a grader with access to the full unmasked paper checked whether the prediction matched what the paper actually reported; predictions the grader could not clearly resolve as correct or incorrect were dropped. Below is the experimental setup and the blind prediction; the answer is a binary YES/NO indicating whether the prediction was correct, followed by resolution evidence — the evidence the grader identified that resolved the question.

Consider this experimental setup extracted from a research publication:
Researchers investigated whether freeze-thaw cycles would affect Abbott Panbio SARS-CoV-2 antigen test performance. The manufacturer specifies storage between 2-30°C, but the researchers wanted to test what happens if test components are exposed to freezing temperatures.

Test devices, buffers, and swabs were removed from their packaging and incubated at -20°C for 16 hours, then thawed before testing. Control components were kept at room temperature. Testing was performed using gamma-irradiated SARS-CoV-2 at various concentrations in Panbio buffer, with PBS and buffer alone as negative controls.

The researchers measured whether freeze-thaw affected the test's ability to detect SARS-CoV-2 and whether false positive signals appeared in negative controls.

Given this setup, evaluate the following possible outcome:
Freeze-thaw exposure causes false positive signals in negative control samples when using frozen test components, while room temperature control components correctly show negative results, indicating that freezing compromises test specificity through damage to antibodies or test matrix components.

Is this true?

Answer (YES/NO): NO